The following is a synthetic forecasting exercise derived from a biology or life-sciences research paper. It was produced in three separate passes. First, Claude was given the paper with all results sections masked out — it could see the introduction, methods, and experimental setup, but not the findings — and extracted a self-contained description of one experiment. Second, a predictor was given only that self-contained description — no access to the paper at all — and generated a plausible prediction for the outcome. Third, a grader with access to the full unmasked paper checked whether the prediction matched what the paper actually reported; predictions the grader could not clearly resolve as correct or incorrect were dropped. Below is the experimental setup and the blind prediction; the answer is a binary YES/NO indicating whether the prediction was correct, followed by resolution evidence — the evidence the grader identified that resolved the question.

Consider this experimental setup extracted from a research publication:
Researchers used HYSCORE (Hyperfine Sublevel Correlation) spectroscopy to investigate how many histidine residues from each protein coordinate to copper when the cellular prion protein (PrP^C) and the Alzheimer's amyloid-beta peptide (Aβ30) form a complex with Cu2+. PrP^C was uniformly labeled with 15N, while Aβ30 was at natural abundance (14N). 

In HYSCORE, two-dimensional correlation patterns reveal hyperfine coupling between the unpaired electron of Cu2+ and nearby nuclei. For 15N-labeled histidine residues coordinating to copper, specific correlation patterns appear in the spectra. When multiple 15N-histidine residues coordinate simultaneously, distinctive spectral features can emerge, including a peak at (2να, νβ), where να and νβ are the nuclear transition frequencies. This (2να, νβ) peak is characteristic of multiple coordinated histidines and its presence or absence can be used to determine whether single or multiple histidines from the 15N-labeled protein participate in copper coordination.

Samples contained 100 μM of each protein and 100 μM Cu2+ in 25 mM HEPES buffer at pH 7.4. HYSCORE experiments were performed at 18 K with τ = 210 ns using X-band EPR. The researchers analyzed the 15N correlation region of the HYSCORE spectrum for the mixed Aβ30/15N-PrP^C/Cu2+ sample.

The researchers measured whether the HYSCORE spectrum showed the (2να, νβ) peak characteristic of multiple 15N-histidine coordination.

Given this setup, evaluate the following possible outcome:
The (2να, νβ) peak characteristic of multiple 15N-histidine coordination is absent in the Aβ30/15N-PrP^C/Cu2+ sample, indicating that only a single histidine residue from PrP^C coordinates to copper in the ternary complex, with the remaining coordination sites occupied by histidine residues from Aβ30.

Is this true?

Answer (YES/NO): NO